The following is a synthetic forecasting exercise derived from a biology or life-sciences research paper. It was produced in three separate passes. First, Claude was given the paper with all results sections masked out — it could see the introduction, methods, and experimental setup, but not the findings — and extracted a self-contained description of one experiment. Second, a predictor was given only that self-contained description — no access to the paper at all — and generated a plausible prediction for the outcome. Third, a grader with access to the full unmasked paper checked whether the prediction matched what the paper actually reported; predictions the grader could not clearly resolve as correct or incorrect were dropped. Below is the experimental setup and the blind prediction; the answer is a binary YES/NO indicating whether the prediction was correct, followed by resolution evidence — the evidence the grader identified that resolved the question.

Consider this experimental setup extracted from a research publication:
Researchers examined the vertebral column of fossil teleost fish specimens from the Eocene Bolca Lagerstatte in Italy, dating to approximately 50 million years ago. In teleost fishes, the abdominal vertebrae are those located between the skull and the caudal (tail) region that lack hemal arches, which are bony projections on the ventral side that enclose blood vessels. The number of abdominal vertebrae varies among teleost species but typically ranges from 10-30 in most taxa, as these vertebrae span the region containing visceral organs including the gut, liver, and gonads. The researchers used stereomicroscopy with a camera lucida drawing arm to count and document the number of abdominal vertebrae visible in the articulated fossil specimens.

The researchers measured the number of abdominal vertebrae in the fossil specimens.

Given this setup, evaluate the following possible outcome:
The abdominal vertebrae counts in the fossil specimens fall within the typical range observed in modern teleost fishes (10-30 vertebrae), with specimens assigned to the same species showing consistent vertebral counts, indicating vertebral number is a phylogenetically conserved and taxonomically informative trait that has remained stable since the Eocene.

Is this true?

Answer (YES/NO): NO